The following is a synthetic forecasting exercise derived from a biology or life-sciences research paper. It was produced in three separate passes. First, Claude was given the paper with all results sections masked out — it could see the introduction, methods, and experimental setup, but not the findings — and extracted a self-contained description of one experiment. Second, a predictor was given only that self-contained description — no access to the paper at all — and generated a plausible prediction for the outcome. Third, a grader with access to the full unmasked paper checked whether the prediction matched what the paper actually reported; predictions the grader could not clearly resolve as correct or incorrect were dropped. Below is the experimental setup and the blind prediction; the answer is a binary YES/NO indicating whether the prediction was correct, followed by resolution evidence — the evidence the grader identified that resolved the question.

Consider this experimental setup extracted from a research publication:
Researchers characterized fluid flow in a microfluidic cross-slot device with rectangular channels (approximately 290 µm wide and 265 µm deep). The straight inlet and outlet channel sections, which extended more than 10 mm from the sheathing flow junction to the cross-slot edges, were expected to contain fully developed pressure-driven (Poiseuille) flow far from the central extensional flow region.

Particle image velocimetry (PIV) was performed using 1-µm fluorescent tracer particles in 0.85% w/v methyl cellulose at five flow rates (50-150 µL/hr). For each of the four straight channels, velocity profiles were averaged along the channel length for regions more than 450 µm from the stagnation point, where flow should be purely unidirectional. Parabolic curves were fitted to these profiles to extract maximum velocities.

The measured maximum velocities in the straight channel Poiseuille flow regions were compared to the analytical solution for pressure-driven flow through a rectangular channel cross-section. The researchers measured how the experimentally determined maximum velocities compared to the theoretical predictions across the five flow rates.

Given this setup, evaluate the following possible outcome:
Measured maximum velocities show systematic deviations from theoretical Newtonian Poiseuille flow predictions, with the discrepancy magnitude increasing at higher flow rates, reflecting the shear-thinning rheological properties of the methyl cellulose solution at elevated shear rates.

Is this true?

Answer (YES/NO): NO